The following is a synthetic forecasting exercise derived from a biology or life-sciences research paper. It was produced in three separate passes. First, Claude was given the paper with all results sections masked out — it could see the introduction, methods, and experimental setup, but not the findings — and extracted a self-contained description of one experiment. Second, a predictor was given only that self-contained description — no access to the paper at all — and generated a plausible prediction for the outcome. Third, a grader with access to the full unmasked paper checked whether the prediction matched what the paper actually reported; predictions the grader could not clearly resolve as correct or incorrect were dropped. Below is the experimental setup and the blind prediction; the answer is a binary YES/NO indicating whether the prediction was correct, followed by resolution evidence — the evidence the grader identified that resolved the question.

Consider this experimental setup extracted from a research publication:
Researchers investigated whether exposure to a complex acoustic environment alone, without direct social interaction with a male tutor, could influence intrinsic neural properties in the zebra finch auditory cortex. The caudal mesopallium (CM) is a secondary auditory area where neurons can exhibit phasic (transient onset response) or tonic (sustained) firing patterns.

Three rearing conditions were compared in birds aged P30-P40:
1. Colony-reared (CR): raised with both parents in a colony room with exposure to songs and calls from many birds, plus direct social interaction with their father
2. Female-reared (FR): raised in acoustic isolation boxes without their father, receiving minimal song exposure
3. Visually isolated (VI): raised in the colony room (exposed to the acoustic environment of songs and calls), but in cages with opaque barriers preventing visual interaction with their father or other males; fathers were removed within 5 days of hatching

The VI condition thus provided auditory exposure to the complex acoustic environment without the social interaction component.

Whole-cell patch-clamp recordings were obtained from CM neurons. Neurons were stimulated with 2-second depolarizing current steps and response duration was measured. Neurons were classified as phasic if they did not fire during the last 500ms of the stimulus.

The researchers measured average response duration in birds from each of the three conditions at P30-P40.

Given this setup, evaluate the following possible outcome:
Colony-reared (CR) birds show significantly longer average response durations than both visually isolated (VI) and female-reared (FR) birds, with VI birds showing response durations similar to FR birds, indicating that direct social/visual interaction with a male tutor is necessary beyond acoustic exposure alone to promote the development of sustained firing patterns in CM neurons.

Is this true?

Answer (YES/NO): NO